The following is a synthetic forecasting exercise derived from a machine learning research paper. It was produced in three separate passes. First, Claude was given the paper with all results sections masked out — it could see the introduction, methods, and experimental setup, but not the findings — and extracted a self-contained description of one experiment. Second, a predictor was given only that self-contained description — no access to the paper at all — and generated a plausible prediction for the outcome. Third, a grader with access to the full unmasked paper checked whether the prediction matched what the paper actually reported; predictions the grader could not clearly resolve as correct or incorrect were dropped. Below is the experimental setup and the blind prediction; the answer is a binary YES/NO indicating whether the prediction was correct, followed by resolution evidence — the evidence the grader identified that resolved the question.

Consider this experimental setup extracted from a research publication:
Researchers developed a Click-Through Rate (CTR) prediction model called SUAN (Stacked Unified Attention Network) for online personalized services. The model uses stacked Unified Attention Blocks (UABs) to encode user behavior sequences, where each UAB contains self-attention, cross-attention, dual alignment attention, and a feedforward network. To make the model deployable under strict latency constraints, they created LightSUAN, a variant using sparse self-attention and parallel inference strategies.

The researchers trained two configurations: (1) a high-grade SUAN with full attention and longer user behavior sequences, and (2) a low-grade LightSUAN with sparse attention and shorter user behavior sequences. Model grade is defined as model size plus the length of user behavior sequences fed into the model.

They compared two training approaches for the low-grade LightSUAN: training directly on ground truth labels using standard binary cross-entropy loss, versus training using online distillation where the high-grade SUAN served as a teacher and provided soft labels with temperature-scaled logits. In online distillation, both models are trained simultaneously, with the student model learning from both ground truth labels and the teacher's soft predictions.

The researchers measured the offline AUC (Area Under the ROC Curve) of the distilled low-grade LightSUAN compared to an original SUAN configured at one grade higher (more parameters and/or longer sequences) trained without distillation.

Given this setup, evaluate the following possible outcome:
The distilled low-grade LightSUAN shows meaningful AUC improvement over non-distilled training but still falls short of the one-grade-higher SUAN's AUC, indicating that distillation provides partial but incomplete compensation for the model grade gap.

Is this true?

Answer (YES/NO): NO